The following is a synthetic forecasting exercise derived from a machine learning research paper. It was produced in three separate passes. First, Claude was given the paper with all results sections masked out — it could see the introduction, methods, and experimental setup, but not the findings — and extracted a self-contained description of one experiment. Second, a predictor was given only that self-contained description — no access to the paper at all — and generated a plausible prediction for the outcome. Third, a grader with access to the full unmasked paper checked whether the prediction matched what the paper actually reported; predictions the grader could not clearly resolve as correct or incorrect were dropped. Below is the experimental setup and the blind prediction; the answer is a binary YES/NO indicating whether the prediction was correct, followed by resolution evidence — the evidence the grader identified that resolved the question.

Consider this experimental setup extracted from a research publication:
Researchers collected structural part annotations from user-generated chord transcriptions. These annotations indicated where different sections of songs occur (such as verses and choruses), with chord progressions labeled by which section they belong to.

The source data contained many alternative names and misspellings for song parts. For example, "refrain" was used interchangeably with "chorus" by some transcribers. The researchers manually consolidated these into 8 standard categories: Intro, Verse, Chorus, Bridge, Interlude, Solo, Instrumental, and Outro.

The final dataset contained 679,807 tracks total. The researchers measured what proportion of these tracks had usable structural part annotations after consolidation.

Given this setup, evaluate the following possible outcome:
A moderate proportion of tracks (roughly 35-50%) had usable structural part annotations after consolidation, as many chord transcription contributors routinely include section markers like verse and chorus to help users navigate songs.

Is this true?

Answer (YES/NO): NO